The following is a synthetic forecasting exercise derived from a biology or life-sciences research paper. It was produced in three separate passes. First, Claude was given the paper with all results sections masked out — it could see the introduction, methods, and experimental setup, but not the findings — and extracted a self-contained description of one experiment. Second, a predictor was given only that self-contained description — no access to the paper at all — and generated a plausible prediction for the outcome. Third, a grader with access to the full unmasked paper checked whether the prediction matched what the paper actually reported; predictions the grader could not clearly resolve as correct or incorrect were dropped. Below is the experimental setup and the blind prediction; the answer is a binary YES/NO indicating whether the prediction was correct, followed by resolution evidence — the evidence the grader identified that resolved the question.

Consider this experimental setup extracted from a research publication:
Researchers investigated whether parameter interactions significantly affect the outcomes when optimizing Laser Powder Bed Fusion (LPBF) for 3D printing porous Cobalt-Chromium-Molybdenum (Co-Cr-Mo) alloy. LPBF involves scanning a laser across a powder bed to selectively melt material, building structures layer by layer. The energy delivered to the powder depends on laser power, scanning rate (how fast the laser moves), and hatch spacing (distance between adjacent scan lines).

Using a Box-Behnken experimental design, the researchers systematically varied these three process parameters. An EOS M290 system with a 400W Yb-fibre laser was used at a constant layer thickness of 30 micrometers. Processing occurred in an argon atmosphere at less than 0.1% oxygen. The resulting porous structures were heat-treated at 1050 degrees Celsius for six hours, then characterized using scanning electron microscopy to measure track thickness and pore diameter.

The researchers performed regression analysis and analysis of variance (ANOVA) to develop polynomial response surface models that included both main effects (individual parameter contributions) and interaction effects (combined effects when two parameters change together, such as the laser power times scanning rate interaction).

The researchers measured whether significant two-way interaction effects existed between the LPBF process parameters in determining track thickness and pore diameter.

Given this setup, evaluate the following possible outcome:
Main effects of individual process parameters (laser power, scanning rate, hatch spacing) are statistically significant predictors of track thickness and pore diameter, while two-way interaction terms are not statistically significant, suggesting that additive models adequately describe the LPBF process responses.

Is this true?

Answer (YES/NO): NO